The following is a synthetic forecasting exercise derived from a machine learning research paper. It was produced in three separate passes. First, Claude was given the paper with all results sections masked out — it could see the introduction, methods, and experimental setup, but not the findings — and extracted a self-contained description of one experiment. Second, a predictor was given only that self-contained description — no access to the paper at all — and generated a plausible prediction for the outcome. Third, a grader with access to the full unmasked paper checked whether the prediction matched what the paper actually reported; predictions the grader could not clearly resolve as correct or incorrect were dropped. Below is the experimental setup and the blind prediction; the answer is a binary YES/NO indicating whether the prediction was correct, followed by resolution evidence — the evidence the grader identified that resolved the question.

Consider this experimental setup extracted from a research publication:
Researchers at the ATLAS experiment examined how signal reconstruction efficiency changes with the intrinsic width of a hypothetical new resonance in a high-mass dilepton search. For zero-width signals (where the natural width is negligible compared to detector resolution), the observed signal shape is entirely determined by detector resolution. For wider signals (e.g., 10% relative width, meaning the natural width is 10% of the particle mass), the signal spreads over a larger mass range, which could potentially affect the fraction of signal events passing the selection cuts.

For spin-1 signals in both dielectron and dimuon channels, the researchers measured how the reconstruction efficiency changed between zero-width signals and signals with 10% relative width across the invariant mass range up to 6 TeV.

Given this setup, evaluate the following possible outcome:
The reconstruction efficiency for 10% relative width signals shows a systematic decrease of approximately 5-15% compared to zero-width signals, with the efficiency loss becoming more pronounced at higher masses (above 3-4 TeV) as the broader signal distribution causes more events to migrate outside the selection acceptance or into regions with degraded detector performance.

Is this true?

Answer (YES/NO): NO